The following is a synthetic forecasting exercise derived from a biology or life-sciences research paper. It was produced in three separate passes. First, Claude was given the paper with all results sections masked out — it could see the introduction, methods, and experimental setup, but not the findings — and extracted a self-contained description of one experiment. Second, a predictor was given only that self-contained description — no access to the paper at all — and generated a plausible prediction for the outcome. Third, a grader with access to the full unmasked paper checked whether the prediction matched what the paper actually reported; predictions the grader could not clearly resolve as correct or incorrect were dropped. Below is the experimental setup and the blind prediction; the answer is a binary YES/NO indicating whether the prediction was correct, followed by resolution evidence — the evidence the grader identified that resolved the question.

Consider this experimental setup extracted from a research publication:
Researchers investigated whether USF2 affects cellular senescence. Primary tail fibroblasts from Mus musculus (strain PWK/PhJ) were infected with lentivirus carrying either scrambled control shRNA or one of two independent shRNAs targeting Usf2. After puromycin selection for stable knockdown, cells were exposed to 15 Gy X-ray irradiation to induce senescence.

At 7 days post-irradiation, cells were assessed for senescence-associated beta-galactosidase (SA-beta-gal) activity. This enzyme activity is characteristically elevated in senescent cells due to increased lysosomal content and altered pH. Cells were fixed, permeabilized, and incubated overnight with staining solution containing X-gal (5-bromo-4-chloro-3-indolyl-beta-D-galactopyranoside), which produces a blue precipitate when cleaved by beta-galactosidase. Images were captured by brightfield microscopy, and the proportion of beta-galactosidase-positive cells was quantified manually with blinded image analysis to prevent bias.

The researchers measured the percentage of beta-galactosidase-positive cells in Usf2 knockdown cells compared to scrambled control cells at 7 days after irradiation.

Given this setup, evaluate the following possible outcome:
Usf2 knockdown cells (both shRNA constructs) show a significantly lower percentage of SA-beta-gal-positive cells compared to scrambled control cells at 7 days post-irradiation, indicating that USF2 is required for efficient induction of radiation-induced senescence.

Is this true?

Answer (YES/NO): NO